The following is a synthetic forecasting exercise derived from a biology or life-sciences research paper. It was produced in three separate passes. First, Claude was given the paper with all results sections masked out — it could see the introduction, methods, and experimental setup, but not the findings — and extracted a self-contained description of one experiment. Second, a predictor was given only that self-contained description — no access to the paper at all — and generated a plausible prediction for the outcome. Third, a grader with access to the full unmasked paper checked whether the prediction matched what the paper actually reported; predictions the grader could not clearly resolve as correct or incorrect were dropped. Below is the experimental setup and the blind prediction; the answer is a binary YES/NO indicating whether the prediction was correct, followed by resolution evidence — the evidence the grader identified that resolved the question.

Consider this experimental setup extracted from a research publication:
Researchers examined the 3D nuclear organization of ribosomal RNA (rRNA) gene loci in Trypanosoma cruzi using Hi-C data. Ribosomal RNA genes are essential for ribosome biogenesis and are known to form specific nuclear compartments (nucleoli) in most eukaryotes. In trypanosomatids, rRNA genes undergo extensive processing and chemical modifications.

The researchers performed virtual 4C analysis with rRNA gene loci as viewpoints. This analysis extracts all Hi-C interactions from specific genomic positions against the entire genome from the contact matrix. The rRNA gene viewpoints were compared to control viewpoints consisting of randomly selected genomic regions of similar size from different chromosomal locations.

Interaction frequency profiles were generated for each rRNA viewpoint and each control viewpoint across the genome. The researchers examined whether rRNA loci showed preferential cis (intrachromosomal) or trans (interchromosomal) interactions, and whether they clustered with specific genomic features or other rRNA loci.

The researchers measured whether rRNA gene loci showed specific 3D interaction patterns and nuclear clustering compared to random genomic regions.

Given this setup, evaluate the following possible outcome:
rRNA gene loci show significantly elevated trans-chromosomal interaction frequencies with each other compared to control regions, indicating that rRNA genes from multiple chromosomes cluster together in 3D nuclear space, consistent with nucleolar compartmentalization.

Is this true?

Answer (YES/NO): NO